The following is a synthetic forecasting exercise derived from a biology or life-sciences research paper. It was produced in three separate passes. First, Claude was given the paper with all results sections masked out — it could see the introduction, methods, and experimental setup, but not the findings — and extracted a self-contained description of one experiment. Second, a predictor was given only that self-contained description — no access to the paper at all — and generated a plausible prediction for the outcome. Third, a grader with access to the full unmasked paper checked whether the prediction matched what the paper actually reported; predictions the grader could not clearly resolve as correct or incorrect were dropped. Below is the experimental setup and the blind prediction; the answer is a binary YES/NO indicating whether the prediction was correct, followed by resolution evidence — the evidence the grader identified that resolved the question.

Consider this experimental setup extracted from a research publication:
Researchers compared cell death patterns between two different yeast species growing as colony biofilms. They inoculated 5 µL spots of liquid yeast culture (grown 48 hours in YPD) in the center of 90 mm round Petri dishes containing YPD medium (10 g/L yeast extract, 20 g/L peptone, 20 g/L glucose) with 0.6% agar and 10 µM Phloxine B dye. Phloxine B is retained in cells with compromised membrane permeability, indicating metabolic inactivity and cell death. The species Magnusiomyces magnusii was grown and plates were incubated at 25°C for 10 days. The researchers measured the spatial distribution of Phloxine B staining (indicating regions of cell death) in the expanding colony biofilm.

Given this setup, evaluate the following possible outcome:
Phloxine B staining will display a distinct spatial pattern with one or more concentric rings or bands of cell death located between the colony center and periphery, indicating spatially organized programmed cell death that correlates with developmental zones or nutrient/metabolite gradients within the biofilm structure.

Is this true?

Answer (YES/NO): NO